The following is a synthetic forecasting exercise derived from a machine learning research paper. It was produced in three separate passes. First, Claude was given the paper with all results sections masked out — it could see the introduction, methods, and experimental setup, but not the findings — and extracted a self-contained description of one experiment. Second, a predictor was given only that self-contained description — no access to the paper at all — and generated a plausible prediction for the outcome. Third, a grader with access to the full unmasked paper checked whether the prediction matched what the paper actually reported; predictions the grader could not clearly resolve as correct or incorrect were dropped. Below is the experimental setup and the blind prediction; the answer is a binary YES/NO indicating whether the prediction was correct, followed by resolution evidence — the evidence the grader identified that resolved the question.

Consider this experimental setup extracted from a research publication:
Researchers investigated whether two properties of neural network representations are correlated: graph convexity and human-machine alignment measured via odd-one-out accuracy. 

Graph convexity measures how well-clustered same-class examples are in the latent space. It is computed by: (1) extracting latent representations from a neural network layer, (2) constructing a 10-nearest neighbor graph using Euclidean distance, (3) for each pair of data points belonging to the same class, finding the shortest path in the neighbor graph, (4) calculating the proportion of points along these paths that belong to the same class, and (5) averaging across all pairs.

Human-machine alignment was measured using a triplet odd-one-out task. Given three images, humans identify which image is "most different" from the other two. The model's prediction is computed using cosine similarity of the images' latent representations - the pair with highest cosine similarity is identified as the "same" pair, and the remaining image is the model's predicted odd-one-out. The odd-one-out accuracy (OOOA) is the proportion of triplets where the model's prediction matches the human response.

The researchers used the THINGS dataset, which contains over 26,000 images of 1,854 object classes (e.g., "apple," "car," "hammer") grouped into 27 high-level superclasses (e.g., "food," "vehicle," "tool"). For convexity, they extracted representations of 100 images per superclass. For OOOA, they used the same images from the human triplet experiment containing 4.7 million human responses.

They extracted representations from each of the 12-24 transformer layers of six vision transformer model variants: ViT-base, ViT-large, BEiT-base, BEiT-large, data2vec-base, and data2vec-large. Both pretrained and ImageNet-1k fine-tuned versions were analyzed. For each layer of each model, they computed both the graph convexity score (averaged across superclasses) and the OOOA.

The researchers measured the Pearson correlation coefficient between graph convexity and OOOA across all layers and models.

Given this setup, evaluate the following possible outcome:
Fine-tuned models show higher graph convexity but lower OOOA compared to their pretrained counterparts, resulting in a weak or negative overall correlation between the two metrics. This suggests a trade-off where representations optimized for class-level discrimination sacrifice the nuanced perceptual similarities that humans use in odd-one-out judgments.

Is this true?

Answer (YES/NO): NO